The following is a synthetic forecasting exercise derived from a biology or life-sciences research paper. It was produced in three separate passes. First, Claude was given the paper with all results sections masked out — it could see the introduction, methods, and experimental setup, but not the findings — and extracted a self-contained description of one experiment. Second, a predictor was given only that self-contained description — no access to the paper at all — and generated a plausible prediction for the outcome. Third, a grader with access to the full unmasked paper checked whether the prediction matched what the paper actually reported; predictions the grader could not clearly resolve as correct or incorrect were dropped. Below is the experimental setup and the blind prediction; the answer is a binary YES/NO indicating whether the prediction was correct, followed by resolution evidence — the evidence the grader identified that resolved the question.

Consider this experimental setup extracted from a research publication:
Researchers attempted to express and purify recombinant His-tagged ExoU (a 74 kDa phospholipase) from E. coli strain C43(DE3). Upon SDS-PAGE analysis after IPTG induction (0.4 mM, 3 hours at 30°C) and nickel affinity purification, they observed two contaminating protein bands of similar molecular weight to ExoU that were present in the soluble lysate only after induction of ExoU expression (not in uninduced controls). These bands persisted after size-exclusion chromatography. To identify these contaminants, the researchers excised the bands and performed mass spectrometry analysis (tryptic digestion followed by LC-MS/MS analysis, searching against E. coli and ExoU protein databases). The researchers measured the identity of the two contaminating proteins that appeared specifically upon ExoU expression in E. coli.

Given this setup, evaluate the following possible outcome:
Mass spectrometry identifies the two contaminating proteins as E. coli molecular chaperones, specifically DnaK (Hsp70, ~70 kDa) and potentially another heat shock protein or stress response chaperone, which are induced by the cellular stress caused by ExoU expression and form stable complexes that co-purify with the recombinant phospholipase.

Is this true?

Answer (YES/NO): NO